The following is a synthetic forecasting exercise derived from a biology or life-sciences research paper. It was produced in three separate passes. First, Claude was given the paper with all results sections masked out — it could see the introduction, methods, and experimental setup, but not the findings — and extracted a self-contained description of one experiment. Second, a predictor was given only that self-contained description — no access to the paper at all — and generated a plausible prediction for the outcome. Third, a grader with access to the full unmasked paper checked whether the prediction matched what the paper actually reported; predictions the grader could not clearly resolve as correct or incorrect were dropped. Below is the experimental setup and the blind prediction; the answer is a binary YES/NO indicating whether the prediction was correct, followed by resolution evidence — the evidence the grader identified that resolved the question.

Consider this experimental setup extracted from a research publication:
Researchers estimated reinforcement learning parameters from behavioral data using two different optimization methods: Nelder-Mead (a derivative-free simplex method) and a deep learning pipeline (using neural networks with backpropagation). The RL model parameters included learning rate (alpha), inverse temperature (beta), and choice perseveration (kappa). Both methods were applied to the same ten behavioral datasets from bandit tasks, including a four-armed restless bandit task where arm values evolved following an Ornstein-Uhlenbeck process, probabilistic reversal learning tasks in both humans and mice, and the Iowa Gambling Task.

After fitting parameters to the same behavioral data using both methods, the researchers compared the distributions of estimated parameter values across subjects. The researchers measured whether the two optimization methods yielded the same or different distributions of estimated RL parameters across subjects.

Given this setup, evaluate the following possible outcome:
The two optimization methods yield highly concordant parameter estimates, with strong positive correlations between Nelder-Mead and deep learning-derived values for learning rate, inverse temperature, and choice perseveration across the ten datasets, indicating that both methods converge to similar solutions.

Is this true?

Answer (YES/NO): NO